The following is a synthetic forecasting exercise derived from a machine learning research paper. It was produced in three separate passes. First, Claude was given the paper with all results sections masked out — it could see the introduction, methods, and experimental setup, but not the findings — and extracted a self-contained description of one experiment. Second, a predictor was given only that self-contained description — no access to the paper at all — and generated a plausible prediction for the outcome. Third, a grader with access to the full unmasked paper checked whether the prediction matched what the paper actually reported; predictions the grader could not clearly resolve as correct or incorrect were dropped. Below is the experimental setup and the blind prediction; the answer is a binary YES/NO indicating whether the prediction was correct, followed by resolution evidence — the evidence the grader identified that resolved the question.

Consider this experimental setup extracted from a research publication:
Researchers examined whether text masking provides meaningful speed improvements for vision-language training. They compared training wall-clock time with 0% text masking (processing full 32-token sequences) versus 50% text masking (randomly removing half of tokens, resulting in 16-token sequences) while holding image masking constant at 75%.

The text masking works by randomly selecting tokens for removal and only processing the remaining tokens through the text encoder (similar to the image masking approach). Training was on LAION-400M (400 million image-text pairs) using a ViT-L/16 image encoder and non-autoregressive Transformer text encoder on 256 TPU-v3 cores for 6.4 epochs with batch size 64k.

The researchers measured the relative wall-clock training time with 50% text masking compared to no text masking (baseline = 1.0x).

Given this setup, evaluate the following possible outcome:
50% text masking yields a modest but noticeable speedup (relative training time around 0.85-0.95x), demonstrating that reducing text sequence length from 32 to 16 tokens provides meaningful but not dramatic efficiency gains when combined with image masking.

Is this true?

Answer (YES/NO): NO